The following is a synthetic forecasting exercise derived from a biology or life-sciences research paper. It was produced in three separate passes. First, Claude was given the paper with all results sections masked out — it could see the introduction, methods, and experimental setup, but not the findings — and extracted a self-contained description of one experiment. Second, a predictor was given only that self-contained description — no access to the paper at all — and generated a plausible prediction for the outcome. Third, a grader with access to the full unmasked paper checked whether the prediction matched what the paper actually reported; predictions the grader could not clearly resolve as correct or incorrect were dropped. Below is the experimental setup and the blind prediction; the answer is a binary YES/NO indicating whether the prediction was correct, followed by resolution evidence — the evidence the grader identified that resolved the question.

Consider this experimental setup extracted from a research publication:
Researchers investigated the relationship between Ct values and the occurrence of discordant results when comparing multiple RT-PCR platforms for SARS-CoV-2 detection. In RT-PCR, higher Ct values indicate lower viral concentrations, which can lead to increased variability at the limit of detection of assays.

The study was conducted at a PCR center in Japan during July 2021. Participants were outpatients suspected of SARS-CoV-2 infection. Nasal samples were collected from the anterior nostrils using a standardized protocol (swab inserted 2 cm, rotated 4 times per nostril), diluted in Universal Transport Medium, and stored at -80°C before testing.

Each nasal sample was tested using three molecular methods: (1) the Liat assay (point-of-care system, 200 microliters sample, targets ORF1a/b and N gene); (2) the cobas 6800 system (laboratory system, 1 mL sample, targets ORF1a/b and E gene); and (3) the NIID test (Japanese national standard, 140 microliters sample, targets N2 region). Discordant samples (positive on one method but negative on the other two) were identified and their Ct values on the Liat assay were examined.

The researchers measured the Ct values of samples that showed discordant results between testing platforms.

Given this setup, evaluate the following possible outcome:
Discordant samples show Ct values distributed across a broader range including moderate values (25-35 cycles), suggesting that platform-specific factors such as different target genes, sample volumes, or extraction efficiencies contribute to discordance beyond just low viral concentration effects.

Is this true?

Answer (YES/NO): NO